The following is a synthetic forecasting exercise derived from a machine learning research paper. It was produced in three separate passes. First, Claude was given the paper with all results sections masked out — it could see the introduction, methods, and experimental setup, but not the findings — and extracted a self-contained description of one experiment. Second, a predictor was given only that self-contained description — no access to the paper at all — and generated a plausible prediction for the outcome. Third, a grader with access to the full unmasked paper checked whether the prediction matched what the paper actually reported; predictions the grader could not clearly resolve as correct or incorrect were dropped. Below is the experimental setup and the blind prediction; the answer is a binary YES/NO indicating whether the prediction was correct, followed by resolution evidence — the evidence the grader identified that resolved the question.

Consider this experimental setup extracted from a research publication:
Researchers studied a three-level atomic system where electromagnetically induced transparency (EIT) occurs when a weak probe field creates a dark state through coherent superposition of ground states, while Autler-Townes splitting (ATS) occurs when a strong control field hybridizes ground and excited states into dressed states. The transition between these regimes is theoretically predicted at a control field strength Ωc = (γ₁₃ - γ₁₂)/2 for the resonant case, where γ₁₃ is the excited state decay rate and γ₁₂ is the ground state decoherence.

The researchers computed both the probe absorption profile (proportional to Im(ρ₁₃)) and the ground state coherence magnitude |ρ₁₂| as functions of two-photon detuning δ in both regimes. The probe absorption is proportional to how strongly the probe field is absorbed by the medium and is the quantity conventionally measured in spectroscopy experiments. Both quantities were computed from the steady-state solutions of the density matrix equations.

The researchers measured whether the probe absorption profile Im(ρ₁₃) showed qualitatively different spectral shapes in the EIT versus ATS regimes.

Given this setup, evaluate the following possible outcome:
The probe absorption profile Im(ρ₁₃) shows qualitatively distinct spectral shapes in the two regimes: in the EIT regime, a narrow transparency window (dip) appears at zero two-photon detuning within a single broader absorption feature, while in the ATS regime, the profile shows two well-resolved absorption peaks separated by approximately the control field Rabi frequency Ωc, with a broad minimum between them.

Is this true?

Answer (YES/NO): NO